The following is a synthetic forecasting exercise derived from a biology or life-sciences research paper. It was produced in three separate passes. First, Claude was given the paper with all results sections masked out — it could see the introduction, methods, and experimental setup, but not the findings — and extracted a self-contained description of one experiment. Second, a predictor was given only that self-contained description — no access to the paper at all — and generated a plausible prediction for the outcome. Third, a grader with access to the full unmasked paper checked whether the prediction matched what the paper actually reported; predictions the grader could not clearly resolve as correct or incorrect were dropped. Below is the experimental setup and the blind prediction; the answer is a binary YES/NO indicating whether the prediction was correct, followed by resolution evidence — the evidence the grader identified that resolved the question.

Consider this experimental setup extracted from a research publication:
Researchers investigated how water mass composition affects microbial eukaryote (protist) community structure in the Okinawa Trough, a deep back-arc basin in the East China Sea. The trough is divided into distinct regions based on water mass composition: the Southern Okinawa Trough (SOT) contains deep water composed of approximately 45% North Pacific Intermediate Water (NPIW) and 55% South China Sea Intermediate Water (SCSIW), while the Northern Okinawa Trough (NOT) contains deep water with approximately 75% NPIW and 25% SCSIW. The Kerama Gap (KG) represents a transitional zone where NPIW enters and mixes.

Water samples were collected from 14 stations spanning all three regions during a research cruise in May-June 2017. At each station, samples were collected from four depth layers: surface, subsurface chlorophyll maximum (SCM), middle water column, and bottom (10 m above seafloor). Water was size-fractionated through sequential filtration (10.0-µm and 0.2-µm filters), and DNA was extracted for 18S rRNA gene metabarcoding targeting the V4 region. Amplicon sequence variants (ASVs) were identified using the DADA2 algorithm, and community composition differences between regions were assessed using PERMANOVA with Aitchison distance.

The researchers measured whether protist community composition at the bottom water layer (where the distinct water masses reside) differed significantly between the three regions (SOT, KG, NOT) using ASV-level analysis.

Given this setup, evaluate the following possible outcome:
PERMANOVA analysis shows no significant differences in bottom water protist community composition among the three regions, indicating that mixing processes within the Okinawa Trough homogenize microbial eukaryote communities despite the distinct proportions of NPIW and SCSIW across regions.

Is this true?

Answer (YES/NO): NO